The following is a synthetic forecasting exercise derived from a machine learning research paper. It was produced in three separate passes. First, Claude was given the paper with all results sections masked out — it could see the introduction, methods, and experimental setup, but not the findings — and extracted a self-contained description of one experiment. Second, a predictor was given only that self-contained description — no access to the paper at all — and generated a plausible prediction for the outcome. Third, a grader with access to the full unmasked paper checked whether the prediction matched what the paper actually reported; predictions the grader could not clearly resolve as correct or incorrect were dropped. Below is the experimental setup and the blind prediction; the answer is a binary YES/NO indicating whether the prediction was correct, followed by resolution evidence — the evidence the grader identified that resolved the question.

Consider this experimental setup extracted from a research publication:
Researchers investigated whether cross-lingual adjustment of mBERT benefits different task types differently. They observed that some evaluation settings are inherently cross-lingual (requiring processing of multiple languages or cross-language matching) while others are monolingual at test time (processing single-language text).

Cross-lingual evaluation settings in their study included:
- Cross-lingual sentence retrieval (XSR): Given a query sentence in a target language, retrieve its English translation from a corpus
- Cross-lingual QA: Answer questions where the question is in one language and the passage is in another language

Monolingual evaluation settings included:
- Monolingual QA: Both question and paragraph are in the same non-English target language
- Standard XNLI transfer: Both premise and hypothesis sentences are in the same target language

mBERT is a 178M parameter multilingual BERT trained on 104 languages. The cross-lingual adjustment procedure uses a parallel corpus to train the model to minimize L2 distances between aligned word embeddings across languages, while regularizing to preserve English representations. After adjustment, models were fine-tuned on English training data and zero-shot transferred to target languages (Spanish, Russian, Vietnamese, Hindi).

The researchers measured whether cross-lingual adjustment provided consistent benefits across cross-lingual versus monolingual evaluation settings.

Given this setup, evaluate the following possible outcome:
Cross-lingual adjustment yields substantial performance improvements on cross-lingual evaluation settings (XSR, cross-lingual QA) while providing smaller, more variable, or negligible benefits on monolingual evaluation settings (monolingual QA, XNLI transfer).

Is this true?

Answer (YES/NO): NO